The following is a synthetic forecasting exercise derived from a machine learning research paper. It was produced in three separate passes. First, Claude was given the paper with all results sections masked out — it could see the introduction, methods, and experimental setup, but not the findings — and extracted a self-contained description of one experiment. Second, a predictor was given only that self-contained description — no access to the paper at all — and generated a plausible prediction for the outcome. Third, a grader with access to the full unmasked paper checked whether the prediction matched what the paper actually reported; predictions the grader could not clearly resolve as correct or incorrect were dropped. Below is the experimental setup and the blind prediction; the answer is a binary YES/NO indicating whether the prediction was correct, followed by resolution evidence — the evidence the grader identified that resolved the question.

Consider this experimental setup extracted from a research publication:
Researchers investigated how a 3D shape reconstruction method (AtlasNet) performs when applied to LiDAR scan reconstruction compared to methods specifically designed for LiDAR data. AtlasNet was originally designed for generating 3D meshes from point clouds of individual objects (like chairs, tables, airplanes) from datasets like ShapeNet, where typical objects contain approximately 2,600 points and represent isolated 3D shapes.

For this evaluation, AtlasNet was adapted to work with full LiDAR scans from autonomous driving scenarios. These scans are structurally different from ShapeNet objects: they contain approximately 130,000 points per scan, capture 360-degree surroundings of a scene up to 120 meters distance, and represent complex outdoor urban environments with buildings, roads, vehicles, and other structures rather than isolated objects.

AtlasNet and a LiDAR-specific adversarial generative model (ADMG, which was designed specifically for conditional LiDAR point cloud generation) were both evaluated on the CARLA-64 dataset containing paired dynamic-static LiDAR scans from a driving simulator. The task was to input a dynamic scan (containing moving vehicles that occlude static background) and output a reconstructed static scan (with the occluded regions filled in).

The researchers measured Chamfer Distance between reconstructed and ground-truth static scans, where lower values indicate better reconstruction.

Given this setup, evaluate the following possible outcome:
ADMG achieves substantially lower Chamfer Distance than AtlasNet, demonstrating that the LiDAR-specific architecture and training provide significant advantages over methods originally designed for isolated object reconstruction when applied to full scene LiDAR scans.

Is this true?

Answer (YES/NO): YES